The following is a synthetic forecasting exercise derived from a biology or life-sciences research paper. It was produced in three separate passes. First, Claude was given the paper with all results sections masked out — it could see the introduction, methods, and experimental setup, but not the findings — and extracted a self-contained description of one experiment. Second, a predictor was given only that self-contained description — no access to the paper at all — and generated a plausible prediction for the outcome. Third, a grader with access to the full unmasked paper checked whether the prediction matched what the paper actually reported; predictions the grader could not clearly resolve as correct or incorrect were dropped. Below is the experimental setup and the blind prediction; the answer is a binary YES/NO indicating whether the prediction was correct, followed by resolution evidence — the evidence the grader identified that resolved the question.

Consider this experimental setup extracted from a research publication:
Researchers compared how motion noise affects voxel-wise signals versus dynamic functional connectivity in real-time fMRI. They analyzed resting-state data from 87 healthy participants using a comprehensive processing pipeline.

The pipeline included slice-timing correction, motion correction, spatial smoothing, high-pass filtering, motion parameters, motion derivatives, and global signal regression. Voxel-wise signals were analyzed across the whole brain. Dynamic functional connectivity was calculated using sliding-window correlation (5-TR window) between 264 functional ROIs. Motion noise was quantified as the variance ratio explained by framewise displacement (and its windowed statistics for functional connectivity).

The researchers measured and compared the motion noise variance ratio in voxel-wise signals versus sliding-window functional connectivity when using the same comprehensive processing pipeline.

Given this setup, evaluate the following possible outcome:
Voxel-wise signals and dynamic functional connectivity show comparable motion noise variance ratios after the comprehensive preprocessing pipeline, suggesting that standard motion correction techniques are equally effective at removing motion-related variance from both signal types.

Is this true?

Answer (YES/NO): YES